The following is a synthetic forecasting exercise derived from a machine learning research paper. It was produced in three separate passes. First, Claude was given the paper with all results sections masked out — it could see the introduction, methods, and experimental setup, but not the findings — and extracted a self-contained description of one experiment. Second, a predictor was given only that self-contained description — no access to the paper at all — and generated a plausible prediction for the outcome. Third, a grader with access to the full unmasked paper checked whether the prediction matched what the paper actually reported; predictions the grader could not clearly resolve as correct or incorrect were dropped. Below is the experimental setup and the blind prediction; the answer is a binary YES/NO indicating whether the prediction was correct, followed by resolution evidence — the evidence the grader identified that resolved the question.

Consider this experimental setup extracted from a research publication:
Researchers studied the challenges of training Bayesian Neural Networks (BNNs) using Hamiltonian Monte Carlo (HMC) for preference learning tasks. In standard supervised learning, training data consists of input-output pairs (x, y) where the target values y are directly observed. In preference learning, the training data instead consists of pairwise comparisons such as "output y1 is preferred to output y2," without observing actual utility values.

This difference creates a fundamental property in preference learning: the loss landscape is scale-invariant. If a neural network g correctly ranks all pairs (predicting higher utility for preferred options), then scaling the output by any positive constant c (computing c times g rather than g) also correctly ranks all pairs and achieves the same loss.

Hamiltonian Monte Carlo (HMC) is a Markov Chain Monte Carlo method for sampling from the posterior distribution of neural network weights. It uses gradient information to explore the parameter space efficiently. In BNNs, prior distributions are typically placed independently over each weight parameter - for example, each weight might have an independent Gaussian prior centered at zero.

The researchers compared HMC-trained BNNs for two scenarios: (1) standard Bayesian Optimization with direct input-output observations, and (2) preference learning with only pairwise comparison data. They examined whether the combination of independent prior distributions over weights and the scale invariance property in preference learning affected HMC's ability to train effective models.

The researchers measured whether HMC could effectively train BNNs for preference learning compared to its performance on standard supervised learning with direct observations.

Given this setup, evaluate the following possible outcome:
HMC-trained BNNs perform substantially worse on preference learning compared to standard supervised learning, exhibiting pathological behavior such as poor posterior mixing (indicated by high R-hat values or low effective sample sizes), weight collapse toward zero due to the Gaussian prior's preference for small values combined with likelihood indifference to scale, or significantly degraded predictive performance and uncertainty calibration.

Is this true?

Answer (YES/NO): YES